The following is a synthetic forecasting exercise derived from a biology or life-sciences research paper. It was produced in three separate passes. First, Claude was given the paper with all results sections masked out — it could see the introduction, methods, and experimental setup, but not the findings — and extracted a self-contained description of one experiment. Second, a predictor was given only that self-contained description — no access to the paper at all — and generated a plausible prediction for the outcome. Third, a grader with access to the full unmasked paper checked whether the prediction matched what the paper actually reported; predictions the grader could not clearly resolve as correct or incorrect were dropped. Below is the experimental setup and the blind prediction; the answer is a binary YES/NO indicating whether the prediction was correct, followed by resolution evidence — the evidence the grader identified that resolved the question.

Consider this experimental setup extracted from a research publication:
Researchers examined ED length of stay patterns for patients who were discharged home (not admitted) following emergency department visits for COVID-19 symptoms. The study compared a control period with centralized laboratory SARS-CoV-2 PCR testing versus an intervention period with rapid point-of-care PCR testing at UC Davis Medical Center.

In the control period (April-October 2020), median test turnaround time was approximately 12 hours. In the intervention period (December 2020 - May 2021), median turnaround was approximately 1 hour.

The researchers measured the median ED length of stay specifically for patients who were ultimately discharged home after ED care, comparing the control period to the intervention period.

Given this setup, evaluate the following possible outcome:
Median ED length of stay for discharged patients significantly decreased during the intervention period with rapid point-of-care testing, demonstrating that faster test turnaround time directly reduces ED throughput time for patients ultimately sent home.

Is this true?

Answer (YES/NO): NO